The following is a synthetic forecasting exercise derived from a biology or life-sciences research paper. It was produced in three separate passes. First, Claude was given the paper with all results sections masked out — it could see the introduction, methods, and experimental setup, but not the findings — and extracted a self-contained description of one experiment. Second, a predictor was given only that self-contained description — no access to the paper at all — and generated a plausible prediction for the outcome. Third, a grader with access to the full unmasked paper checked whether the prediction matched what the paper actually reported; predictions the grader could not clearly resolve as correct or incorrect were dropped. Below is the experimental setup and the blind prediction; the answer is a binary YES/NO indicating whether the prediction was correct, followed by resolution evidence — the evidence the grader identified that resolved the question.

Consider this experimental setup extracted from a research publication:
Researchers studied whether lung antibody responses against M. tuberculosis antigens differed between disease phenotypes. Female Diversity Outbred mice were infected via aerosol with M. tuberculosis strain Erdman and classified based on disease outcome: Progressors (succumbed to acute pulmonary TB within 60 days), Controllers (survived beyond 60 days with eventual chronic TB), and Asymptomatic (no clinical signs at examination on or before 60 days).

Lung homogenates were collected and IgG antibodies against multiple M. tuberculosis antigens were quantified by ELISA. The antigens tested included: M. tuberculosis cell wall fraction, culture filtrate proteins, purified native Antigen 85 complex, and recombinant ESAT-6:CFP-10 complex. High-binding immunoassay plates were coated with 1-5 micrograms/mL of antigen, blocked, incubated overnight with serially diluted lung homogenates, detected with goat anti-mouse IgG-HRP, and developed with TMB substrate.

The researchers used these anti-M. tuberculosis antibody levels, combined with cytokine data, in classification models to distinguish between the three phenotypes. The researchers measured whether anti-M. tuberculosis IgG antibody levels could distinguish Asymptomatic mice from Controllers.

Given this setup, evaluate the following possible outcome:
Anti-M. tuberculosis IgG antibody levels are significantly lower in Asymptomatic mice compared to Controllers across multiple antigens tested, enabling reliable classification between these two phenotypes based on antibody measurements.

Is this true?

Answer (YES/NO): NO